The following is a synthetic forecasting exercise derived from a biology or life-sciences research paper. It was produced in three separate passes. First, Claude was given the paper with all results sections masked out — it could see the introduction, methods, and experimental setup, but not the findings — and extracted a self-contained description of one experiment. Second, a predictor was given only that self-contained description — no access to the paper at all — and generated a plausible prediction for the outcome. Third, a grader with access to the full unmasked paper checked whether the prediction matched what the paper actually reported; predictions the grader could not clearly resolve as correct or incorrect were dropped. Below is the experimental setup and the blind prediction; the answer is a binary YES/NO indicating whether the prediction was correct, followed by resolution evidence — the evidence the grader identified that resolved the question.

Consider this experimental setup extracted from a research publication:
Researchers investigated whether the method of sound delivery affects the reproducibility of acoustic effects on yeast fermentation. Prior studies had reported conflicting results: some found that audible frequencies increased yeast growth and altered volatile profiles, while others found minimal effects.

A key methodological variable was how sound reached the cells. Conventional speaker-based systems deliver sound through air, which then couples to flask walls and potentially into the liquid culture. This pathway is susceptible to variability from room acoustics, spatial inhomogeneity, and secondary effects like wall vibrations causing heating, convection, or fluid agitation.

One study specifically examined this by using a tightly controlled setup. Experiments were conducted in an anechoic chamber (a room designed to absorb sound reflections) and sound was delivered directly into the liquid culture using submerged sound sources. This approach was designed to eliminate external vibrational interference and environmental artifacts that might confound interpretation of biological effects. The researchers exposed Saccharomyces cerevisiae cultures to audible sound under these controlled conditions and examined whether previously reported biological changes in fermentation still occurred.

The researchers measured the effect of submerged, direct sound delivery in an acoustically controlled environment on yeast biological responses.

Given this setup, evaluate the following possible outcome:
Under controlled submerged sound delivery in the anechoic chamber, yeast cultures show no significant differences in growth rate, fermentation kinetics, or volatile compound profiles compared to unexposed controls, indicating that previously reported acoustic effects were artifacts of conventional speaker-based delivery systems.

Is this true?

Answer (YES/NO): YES